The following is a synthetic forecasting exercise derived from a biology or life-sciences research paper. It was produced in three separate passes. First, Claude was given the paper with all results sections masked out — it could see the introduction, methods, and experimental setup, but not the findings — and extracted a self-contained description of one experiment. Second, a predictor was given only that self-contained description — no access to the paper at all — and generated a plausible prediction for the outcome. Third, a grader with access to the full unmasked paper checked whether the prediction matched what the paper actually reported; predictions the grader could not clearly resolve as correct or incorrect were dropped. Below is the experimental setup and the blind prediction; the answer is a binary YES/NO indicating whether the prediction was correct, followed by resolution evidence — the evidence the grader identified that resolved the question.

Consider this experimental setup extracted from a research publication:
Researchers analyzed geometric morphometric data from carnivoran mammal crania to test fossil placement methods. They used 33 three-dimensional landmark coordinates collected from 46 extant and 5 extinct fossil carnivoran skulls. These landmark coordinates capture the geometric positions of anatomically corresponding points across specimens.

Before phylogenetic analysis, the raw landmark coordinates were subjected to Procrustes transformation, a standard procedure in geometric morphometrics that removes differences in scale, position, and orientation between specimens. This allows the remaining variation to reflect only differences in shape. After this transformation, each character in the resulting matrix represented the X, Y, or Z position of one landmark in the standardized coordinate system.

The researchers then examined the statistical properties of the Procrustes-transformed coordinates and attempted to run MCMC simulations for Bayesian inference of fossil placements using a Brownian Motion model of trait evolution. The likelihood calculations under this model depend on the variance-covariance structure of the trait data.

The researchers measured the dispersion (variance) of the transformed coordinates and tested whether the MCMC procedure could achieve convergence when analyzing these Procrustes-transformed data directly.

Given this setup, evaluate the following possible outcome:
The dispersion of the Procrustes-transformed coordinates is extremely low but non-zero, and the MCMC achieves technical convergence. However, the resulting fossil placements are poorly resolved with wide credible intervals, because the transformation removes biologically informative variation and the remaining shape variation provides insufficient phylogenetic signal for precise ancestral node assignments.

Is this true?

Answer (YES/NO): NO